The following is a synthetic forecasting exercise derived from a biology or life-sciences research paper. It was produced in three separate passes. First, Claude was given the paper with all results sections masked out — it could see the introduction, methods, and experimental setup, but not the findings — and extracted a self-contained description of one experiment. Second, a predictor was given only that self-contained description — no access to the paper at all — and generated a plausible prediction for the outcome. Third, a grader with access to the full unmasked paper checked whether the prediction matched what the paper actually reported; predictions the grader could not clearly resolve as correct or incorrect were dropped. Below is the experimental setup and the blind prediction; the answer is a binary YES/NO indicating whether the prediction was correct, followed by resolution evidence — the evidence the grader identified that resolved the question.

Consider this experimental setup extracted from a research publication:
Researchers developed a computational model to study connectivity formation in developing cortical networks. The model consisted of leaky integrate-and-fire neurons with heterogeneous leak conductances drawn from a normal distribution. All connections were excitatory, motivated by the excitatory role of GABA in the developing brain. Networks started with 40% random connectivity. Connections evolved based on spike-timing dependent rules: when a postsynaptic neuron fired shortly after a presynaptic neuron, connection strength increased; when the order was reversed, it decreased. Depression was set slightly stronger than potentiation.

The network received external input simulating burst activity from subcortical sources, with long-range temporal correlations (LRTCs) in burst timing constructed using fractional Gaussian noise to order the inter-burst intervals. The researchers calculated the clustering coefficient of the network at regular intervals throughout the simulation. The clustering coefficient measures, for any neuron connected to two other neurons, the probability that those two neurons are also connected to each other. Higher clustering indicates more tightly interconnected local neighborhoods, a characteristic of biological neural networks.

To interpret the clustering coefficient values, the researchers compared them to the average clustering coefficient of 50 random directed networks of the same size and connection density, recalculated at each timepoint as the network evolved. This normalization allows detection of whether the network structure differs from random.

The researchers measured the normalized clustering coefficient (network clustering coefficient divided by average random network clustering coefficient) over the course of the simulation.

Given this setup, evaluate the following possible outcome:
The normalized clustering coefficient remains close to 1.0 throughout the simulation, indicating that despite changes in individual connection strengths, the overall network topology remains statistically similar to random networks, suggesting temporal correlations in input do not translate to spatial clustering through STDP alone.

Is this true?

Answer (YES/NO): NO